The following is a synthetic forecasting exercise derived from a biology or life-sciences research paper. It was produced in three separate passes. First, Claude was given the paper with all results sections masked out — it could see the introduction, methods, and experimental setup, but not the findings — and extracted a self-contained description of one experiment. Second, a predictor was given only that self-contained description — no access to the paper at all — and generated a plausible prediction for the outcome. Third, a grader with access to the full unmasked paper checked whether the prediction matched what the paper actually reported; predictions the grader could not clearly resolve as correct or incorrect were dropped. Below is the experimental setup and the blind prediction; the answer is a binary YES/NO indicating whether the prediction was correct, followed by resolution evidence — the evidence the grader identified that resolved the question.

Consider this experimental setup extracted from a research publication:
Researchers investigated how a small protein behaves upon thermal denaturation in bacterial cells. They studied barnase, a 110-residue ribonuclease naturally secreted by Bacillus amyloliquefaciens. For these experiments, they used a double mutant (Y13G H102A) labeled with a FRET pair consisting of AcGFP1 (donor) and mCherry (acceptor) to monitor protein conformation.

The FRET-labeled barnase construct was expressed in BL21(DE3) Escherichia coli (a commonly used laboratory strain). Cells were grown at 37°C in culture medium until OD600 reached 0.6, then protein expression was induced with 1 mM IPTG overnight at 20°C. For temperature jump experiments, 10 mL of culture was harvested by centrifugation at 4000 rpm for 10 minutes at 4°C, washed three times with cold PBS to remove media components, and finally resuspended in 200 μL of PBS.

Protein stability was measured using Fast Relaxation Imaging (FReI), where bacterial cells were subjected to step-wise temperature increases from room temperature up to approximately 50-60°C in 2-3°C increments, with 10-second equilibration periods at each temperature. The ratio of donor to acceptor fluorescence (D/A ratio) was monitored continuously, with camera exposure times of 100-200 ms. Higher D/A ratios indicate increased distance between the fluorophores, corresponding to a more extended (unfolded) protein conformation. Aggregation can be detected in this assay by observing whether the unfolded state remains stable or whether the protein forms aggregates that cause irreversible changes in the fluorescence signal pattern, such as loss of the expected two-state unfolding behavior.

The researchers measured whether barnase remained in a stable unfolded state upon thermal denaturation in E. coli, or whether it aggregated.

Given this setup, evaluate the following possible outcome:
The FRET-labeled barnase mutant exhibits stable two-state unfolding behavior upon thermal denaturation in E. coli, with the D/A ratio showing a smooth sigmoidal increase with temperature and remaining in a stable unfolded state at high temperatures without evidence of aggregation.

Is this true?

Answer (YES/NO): YES